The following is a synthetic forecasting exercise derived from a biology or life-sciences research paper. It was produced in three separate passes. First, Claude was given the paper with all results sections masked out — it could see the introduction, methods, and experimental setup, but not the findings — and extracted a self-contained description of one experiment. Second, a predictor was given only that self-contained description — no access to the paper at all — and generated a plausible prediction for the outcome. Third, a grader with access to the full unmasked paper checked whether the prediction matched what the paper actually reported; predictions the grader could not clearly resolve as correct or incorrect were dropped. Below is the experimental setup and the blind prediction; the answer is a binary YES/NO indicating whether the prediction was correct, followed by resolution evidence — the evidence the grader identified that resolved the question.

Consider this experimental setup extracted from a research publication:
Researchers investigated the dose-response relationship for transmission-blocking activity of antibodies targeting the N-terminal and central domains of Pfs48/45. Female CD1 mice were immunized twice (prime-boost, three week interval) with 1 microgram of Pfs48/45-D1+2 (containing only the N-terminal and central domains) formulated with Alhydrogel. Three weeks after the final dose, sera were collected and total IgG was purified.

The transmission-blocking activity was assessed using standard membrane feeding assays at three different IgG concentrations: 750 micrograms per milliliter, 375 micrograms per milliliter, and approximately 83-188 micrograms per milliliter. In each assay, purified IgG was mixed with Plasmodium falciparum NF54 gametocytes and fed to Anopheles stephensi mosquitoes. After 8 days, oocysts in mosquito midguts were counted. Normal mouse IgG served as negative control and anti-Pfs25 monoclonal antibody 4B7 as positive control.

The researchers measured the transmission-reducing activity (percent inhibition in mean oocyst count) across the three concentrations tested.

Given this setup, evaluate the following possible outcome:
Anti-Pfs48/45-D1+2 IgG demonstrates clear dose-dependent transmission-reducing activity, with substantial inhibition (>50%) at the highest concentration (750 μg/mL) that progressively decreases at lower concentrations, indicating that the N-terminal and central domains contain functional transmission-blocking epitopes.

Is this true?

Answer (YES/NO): YES